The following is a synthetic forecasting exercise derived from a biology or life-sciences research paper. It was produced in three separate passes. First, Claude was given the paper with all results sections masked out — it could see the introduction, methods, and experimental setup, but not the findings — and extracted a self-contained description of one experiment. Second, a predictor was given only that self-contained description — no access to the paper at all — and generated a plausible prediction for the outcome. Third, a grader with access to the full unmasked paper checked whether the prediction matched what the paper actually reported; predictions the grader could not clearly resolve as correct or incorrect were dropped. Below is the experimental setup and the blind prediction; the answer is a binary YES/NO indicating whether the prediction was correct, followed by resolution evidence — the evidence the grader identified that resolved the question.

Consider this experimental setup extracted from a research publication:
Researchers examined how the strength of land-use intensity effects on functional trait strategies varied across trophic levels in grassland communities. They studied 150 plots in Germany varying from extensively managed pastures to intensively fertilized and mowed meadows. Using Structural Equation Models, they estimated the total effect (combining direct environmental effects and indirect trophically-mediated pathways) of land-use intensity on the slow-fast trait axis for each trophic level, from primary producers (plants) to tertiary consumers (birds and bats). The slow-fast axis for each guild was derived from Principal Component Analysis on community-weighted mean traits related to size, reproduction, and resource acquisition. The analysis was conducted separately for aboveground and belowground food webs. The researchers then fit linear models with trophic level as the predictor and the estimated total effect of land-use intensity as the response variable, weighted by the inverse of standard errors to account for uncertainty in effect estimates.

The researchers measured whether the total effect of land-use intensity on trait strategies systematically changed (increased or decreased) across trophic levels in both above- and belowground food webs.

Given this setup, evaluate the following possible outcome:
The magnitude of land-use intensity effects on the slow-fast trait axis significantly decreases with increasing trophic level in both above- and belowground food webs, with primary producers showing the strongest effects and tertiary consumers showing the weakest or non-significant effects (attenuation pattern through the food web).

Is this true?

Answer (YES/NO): YES